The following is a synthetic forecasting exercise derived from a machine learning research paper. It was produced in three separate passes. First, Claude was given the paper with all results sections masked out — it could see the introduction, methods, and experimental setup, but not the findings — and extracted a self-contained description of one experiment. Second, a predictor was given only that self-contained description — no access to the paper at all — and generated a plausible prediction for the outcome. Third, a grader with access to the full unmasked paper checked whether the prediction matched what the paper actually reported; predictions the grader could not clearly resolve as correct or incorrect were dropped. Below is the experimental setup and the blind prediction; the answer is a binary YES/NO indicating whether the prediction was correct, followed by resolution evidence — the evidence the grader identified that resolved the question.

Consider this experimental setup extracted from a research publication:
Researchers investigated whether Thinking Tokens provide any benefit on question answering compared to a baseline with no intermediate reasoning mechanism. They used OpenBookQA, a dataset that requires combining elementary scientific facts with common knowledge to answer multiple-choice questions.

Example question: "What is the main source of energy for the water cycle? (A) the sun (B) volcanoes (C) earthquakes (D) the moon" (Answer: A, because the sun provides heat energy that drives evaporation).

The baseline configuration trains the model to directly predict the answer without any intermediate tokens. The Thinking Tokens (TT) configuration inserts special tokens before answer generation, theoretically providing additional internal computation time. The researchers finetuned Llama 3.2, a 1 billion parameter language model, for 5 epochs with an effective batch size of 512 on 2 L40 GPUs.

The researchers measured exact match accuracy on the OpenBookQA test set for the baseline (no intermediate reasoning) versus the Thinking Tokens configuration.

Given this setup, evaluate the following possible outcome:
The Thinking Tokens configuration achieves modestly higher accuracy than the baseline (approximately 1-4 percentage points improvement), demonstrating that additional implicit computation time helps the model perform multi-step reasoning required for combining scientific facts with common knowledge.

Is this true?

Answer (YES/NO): NO